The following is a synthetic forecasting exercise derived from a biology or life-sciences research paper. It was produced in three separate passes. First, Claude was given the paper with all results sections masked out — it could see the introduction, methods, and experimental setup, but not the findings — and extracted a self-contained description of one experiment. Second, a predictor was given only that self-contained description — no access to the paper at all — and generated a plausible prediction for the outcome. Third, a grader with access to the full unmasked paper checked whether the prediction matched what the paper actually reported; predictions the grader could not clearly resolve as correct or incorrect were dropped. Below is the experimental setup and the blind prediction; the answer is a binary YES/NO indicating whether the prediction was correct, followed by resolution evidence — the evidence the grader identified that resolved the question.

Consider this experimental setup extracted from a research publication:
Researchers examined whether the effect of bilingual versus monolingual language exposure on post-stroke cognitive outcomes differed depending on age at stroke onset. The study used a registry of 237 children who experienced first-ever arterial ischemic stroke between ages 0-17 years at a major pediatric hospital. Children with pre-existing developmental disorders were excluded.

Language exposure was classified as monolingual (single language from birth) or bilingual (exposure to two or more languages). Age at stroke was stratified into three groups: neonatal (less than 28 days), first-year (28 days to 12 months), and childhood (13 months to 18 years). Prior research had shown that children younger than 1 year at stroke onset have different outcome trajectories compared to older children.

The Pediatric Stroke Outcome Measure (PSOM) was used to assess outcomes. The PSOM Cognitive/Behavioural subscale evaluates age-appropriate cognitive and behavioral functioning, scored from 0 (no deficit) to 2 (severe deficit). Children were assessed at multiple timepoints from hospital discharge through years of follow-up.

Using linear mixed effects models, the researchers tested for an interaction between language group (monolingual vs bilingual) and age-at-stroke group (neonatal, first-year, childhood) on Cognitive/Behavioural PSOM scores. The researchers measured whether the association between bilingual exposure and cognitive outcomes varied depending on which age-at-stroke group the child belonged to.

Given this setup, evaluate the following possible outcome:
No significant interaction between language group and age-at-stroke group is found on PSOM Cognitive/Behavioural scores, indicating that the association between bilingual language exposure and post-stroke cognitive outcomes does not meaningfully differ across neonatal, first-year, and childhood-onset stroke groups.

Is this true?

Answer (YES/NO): YES